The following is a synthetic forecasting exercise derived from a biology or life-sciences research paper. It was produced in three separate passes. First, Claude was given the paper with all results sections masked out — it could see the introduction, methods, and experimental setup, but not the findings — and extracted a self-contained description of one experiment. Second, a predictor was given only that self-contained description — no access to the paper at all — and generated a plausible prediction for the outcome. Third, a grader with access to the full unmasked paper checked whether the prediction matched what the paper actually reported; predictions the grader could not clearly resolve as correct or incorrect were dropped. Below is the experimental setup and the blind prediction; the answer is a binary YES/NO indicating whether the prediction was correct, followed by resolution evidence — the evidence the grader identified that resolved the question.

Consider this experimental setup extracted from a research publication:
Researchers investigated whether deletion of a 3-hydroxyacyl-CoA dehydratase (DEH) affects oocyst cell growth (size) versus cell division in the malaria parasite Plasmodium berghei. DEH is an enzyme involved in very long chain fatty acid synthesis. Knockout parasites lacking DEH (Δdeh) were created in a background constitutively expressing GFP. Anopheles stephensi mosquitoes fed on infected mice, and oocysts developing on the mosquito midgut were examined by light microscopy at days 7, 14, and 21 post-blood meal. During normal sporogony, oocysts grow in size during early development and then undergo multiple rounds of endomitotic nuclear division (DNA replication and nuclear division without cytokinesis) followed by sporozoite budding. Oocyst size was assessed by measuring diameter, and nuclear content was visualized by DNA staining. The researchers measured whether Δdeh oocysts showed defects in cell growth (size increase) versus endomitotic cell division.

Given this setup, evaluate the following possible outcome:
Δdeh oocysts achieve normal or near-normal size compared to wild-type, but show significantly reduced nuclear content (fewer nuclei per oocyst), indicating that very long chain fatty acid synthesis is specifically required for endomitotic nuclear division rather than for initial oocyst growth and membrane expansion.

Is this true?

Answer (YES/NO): YES